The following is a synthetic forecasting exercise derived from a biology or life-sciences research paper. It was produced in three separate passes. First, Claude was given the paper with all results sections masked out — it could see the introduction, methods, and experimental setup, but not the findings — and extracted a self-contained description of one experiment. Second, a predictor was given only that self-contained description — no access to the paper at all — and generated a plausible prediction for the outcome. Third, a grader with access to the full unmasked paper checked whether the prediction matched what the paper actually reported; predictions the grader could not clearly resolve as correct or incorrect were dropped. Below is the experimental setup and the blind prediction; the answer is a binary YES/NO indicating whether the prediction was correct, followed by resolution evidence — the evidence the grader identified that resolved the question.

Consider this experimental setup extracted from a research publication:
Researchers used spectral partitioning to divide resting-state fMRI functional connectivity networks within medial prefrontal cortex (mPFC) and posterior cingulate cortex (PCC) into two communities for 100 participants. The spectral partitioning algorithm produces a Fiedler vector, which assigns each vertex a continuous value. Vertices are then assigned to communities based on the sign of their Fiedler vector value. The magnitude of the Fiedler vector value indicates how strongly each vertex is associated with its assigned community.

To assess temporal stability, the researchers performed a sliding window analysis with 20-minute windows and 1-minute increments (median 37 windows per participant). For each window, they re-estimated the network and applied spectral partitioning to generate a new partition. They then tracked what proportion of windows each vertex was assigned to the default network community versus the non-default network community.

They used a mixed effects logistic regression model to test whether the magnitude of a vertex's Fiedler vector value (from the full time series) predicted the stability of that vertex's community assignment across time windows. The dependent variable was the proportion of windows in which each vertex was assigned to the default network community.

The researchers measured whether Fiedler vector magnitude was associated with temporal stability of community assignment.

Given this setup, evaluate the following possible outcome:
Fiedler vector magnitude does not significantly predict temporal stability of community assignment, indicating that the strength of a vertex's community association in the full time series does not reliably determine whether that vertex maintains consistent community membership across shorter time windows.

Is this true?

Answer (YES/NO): NO